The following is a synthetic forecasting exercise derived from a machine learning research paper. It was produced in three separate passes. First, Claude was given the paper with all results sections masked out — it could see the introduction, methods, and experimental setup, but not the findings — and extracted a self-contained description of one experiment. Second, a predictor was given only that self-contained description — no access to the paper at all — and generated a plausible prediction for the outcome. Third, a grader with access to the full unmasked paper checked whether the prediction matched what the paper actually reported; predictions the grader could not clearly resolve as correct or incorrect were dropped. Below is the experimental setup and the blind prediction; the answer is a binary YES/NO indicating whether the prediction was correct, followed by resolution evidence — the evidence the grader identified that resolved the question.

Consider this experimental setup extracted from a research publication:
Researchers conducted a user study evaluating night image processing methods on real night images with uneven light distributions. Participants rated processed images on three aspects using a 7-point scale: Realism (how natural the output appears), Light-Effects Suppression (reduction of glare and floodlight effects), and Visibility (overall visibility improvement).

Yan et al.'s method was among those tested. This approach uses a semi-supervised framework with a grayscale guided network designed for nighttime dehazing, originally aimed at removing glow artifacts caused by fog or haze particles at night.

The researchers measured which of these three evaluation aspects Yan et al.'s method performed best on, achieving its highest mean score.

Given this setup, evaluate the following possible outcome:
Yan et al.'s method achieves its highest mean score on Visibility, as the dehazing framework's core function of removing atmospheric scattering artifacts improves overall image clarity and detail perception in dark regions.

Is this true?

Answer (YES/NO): YES